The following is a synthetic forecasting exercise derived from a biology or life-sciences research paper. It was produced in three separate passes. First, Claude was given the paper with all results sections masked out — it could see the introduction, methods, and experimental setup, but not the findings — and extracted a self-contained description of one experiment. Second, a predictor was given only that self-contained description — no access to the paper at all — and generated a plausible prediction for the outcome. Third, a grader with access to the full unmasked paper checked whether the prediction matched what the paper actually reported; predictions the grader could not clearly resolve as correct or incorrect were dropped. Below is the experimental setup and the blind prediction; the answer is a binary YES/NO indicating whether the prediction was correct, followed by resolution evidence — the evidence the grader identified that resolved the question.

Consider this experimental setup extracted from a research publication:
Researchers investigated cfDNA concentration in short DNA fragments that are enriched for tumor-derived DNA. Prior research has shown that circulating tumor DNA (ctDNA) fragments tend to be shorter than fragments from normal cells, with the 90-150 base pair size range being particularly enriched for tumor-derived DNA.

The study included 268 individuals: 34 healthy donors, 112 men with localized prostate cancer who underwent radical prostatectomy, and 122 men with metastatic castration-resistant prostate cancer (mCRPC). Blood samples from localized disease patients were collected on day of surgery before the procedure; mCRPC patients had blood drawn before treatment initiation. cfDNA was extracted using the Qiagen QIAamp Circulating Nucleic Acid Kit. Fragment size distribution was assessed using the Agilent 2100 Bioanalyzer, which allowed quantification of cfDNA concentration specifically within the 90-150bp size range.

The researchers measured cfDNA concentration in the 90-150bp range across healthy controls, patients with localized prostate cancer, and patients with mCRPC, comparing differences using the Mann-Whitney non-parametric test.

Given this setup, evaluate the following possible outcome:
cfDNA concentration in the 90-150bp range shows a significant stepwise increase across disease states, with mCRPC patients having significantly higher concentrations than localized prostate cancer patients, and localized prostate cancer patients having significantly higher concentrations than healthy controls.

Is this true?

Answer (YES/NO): NO